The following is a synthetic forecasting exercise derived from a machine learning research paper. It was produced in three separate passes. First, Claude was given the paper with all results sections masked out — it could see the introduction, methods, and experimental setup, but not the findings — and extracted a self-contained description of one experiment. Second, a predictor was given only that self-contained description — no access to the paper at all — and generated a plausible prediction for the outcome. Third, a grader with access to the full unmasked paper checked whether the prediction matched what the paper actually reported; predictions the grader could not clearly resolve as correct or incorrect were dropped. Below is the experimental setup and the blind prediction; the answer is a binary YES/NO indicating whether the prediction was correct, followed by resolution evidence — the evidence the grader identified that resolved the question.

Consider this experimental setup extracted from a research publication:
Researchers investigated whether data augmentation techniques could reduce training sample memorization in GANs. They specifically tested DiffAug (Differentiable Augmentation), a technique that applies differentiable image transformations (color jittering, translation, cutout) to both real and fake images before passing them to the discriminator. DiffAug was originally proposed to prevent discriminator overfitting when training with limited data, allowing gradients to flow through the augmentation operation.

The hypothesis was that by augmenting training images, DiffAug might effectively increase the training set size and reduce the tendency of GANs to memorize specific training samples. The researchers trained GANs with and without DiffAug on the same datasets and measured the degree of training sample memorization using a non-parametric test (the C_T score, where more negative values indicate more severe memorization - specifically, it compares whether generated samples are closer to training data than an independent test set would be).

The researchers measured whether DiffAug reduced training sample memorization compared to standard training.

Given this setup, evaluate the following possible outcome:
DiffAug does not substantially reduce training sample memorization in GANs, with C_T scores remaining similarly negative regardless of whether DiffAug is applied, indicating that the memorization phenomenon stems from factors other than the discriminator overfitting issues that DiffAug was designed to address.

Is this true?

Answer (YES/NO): NO